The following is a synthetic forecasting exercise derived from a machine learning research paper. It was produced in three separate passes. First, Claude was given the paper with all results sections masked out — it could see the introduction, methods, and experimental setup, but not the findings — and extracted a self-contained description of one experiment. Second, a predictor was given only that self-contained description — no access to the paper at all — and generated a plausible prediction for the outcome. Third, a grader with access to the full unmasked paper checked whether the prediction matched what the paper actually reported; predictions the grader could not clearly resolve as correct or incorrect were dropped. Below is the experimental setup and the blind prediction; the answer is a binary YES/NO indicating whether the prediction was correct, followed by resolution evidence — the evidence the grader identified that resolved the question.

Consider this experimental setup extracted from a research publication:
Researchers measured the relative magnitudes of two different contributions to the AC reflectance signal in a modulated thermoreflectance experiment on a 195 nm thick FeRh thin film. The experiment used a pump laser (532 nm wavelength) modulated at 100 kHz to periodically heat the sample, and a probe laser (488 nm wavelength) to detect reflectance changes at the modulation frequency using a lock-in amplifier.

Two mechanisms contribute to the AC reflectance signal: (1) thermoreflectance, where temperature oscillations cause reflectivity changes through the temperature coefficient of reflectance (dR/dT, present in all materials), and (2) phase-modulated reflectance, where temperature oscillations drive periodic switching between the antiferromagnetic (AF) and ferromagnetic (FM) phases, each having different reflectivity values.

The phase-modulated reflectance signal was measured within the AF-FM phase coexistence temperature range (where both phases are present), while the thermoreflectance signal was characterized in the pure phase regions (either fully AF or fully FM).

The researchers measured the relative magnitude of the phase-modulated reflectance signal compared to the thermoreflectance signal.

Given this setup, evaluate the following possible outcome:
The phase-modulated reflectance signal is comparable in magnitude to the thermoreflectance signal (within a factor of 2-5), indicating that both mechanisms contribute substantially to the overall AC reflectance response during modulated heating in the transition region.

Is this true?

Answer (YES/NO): NO